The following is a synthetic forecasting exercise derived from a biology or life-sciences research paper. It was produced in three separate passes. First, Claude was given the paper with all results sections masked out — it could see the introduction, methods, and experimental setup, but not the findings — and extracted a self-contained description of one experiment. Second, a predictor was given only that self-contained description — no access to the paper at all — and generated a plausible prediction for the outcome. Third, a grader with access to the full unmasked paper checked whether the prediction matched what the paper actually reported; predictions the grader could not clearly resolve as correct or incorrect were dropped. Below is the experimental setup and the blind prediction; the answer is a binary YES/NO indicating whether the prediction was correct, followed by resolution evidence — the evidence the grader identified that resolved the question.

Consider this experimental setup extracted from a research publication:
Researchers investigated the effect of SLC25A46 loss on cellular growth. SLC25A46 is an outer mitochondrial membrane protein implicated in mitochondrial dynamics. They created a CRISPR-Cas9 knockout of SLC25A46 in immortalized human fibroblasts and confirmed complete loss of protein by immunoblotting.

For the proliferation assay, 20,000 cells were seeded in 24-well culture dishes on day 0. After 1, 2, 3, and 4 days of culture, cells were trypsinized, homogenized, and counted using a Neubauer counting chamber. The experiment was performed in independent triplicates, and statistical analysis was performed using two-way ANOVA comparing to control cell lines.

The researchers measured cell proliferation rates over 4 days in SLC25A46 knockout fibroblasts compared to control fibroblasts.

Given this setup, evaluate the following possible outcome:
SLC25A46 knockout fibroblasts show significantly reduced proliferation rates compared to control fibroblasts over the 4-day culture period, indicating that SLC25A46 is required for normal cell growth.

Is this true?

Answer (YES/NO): YES